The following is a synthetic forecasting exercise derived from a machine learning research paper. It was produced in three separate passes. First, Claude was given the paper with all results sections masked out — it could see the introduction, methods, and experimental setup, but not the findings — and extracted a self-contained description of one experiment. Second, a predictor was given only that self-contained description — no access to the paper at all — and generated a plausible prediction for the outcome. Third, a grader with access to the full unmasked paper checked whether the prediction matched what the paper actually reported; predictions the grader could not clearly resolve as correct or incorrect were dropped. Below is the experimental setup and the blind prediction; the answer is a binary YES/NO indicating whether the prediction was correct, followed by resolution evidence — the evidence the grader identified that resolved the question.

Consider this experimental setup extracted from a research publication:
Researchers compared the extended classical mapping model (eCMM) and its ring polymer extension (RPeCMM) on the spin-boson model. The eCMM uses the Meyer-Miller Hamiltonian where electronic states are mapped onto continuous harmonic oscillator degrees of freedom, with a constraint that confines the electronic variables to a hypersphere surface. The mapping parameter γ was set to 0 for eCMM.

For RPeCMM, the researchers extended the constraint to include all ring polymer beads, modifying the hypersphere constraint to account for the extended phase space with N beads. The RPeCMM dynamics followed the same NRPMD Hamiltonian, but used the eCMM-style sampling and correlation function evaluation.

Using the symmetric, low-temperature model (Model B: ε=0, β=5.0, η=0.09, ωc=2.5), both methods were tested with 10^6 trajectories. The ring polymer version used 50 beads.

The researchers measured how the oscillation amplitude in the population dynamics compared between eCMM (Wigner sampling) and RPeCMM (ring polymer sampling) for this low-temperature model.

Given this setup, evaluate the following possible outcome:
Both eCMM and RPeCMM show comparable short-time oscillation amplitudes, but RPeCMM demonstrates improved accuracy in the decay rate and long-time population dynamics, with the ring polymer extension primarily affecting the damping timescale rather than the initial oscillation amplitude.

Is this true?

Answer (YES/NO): NO